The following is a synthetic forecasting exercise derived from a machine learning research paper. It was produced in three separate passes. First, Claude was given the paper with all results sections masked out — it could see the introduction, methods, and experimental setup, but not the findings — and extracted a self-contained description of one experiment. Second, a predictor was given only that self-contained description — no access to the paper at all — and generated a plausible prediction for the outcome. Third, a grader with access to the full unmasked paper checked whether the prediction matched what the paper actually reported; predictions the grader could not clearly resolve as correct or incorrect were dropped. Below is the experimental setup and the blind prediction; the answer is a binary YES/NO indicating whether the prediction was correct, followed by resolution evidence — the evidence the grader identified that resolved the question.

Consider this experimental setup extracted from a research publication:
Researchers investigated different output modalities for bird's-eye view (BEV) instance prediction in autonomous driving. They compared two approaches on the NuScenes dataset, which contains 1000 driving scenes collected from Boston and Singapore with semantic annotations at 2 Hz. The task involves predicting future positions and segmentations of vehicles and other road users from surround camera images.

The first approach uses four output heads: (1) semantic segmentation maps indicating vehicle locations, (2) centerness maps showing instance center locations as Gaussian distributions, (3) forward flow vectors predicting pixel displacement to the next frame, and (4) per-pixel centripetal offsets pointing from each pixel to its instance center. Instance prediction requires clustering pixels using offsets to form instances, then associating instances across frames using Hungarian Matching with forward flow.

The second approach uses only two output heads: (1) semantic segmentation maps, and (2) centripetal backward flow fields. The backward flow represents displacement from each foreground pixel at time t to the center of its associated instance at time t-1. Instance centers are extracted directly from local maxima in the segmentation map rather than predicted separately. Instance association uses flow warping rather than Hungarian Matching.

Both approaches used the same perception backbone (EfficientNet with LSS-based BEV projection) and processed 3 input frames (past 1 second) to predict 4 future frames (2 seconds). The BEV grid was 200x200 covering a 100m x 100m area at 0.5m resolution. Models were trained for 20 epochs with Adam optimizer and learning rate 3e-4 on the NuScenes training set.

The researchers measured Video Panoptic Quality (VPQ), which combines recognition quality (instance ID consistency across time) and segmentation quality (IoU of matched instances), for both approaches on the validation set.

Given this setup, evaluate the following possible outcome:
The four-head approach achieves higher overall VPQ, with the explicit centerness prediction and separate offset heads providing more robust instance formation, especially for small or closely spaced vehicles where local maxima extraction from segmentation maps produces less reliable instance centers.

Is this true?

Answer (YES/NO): NO